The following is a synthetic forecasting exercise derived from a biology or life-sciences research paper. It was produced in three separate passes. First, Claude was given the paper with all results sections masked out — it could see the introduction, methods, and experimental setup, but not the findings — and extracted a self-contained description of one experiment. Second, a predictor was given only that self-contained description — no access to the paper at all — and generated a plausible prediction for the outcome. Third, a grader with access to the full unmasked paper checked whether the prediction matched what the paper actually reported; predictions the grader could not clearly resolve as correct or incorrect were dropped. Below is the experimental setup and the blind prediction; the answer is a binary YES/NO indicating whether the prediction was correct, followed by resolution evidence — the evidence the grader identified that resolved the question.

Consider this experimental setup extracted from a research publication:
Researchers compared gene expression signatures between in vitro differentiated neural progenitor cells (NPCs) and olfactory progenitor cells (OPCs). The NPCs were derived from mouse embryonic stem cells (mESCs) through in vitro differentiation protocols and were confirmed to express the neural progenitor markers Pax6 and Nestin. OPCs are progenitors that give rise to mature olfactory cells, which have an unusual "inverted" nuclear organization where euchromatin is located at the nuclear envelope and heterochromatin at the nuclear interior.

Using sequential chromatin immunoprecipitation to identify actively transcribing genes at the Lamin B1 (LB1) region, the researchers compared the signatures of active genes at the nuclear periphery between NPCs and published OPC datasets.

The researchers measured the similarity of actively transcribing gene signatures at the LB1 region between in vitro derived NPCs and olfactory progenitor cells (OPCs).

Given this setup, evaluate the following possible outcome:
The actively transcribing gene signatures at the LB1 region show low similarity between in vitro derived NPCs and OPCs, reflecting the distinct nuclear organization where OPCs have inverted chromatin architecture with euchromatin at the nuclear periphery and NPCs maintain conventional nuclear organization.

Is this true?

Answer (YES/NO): NO